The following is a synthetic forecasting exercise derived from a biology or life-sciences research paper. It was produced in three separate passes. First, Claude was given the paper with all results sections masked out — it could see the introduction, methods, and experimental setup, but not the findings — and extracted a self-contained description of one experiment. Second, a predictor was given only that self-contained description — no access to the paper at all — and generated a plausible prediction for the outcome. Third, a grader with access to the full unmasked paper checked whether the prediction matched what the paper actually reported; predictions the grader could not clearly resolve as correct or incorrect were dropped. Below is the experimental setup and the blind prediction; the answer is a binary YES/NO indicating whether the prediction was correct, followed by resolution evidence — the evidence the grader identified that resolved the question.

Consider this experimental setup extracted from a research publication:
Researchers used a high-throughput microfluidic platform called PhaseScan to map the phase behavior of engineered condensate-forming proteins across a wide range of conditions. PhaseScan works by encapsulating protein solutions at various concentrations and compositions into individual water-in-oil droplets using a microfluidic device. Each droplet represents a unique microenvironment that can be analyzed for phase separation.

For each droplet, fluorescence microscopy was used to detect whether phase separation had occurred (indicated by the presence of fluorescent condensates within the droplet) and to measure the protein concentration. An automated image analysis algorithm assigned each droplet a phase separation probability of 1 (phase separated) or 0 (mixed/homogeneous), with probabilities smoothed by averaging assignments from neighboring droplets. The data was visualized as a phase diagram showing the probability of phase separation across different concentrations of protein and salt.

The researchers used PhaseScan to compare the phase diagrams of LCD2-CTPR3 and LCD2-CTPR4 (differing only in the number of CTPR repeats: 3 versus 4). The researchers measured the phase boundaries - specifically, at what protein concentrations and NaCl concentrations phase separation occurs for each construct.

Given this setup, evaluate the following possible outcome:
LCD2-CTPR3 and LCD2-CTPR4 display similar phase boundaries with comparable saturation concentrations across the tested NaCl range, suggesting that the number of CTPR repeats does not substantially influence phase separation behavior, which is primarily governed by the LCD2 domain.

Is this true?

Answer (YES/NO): NO